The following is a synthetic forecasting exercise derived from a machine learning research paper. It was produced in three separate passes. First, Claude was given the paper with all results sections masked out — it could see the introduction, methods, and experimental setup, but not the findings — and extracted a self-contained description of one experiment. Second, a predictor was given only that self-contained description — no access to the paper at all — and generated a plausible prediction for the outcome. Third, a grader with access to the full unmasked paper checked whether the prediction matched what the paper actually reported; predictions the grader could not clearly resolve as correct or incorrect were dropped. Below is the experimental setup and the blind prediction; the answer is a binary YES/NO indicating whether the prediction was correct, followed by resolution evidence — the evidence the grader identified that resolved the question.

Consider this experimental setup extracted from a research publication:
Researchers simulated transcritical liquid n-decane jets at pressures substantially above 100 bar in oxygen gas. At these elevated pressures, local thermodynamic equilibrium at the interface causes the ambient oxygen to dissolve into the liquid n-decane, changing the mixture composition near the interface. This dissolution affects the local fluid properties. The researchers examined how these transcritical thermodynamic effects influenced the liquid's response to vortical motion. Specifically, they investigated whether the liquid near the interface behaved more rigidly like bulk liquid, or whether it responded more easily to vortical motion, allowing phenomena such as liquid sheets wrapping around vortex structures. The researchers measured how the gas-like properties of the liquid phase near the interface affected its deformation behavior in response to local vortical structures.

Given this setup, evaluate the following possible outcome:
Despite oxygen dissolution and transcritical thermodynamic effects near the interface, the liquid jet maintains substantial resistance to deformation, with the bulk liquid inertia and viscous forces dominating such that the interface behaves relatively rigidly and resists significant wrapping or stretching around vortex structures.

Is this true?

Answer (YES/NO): NO